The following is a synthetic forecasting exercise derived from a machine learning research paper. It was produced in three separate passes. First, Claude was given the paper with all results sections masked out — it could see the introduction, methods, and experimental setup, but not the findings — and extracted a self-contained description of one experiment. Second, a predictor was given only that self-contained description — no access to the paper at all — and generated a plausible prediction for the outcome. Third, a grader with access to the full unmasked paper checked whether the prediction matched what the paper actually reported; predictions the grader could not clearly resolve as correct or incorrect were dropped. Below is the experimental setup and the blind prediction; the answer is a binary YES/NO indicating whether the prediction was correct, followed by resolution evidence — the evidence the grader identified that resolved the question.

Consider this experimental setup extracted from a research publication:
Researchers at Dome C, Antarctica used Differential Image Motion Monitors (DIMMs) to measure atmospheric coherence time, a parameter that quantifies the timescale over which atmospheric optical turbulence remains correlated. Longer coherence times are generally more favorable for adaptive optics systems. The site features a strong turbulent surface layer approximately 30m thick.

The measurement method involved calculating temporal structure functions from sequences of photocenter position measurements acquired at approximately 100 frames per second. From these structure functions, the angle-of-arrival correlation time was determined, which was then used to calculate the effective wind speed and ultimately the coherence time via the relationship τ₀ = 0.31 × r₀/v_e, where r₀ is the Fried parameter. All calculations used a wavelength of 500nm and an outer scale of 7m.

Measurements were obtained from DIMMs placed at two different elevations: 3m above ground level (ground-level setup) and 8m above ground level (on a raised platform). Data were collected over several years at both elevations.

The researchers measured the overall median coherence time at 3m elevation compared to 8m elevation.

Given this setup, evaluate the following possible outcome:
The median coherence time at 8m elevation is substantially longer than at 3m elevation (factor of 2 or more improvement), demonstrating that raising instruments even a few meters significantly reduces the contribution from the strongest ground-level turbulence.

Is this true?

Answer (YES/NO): NO